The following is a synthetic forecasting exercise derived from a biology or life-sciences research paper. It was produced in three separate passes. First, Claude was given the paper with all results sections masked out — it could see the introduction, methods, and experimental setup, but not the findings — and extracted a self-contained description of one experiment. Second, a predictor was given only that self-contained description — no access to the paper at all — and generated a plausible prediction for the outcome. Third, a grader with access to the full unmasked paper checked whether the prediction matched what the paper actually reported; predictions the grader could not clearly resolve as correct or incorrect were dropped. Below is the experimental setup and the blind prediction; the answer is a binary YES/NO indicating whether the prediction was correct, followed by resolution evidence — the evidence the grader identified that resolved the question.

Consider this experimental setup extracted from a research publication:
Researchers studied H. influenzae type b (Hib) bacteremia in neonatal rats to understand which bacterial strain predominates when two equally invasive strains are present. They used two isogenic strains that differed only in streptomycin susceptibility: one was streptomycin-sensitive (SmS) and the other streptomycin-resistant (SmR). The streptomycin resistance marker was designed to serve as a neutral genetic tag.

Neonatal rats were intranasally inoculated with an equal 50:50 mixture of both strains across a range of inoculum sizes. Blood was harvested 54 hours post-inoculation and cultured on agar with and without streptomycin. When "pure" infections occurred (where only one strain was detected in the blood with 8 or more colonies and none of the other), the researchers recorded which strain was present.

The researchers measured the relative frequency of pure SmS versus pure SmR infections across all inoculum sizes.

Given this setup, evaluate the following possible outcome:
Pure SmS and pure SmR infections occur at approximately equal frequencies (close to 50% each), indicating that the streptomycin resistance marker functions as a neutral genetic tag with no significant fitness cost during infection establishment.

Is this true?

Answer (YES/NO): YES